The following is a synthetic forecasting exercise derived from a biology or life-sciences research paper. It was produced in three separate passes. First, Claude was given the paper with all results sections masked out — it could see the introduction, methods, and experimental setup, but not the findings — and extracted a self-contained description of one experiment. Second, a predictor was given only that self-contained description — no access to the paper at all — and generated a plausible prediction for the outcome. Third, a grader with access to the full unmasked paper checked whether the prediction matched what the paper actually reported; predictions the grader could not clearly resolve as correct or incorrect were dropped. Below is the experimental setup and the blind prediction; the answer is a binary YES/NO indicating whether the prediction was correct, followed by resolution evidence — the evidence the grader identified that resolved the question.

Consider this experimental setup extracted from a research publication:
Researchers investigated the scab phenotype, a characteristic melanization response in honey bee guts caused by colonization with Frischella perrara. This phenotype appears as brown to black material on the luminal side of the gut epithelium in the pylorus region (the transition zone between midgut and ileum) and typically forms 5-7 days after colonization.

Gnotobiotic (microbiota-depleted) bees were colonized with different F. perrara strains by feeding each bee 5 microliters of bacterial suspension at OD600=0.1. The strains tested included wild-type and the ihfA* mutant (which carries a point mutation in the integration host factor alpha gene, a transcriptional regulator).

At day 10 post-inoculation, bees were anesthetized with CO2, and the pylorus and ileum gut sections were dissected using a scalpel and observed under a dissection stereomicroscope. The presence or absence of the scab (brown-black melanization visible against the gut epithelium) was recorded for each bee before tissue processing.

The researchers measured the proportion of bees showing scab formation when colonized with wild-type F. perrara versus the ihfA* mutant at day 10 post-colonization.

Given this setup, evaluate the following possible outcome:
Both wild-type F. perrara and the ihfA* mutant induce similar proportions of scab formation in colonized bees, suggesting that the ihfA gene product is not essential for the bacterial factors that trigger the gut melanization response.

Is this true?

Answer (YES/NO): NO